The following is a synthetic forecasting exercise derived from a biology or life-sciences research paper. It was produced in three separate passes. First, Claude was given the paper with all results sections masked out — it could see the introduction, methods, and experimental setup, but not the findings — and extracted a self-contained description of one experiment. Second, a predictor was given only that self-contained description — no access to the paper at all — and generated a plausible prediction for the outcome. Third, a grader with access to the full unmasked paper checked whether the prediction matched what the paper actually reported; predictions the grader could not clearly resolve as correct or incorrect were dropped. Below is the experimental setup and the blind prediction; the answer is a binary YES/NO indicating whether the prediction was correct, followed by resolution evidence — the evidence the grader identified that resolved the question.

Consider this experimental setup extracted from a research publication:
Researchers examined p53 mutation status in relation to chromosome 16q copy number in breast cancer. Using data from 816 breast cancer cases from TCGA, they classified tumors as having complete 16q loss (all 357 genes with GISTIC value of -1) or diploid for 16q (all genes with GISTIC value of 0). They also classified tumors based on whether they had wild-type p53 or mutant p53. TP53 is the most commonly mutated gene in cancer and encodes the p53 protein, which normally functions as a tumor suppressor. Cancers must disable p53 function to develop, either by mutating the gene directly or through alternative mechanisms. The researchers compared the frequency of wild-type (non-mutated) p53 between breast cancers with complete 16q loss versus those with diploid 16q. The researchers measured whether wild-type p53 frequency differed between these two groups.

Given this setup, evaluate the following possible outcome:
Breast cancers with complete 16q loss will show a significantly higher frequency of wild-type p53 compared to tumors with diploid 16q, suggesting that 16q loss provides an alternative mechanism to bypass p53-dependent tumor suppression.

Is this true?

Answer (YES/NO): YES